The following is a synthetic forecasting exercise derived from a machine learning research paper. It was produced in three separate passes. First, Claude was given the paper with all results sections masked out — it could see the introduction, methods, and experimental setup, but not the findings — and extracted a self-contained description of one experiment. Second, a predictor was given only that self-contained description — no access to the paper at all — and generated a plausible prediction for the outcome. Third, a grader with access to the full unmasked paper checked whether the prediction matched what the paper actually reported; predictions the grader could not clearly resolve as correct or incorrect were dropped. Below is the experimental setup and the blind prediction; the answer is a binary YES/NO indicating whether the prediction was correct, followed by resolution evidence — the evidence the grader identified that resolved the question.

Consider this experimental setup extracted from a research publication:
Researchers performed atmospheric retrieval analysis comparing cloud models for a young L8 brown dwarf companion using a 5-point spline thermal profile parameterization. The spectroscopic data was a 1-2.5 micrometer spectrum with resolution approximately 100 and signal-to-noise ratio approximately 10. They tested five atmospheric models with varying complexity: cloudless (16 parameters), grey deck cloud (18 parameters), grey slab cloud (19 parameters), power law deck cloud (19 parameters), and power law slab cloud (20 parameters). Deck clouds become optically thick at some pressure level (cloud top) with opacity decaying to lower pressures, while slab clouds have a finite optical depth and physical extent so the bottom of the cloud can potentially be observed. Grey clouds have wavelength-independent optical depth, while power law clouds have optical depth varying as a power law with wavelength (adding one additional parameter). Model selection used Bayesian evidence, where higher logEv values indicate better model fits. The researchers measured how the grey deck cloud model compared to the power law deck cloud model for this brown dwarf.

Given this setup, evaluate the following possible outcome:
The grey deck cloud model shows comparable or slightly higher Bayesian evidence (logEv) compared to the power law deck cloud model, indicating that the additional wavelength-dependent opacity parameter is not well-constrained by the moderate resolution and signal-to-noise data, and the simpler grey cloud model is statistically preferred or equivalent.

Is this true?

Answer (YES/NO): NO